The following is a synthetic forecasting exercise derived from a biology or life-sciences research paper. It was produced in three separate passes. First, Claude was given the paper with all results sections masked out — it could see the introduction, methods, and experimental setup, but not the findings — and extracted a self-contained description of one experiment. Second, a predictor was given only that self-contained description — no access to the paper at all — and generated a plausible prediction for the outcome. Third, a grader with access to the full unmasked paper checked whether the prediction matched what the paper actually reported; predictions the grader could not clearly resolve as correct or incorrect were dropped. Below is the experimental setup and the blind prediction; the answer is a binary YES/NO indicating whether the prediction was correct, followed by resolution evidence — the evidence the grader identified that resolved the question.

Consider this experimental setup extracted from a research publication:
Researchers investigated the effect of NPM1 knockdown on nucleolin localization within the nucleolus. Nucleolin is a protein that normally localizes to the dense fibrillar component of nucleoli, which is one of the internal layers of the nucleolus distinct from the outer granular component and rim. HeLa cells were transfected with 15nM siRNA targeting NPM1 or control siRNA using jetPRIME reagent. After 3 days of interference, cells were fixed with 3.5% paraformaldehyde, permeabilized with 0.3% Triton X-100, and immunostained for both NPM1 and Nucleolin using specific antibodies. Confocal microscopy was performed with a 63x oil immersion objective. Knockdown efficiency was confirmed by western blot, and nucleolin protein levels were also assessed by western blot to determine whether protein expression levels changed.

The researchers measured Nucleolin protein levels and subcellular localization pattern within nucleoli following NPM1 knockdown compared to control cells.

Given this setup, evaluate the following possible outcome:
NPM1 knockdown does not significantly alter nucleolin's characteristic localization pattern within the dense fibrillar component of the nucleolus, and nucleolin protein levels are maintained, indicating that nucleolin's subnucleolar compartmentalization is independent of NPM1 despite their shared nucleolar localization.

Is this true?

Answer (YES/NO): NO